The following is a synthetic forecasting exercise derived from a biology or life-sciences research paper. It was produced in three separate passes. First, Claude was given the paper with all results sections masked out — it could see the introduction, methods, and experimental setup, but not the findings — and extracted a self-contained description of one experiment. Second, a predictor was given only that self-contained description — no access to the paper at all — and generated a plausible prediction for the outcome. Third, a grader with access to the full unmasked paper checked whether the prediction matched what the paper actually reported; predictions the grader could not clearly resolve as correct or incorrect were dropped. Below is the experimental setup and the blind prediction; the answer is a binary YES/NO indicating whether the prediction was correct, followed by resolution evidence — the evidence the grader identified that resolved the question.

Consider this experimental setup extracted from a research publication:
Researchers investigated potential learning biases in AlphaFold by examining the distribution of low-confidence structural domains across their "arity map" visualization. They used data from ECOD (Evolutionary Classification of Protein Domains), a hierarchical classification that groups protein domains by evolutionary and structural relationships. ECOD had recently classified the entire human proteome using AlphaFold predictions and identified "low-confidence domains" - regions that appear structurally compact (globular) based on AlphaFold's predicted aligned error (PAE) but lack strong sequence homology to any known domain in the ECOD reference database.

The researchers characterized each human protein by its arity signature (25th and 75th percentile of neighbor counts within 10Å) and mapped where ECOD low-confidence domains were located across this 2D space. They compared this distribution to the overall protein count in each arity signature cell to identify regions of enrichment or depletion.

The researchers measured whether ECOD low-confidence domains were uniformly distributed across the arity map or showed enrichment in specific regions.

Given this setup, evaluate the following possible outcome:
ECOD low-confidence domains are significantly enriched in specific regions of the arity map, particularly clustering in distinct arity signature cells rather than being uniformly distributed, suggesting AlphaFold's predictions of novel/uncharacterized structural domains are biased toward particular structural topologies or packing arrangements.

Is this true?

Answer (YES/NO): YES